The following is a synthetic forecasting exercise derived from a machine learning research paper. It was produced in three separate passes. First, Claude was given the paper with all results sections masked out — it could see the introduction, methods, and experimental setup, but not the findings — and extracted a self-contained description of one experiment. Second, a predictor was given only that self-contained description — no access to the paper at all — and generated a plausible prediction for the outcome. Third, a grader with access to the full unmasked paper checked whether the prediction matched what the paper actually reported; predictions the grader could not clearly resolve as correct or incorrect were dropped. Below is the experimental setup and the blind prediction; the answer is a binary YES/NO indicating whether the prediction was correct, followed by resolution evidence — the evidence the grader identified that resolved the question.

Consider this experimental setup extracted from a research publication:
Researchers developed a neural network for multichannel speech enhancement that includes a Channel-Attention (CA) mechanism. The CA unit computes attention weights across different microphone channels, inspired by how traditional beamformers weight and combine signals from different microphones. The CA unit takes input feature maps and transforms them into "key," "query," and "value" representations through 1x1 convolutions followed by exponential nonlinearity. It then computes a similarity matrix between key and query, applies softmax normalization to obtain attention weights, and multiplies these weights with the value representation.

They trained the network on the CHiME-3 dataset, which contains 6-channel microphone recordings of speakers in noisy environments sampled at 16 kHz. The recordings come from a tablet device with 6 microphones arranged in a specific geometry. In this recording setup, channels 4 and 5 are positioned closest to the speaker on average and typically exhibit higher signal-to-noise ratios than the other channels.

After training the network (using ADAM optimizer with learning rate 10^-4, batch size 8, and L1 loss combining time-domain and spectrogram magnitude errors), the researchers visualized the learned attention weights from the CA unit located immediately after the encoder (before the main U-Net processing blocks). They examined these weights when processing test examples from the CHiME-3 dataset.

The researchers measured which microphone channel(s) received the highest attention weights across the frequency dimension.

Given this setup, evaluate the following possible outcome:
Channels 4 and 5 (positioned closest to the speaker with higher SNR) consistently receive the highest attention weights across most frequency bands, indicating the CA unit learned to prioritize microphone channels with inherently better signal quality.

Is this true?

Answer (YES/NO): NO